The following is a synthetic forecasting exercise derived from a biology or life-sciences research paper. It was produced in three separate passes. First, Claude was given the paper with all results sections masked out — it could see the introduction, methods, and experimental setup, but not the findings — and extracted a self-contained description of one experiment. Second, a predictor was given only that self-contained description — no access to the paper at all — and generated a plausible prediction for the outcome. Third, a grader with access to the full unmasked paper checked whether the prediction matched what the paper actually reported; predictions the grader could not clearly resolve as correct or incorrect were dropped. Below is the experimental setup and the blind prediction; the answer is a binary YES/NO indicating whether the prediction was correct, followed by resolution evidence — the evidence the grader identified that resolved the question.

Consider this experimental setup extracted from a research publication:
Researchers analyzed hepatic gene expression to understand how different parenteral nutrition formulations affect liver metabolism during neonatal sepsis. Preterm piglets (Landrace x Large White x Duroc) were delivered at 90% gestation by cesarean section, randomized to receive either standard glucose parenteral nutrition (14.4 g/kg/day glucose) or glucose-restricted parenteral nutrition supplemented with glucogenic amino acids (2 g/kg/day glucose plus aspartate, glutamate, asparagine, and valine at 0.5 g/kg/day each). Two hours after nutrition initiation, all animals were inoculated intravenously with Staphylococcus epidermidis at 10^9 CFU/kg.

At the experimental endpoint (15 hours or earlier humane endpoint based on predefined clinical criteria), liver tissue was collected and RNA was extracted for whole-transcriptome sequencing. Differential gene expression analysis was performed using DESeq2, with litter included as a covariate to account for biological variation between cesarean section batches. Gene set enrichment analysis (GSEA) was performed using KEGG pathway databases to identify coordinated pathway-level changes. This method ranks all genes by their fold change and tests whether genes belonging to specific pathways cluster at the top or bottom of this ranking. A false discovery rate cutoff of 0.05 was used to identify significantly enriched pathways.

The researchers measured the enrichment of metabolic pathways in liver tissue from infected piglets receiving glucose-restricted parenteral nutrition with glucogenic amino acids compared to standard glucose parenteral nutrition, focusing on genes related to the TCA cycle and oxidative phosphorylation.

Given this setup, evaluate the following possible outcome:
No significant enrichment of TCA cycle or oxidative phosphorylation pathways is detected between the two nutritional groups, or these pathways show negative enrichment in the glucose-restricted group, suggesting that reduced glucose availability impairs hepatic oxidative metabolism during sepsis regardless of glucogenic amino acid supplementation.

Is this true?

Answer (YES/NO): NO